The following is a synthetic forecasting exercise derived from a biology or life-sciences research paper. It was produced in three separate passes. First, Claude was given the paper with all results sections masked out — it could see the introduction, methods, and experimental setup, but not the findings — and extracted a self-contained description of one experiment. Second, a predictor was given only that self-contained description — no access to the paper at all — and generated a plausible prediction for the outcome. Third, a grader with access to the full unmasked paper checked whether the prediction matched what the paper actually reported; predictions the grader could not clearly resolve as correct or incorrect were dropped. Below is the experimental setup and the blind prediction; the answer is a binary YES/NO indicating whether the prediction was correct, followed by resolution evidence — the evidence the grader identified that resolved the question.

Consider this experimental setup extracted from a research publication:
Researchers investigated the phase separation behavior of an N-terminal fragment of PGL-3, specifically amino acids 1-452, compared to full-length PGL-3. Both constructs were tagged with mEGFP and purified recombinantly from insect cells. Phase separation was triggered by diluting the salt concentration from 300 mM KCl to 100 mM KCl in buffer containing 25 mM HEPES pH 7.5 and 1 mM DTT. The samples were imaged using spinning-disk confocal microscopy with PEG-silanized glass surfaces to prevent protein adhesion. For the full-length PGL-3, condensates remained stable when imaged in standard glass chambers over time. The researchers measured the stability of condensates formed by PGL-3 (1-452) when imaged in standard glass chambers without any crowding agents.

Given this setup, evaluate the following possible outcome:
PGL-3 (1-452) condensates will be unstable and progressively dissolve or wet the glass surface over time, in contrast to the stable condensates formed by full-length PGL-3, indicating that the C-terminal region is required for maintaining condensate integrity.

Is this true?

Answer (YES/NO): YES